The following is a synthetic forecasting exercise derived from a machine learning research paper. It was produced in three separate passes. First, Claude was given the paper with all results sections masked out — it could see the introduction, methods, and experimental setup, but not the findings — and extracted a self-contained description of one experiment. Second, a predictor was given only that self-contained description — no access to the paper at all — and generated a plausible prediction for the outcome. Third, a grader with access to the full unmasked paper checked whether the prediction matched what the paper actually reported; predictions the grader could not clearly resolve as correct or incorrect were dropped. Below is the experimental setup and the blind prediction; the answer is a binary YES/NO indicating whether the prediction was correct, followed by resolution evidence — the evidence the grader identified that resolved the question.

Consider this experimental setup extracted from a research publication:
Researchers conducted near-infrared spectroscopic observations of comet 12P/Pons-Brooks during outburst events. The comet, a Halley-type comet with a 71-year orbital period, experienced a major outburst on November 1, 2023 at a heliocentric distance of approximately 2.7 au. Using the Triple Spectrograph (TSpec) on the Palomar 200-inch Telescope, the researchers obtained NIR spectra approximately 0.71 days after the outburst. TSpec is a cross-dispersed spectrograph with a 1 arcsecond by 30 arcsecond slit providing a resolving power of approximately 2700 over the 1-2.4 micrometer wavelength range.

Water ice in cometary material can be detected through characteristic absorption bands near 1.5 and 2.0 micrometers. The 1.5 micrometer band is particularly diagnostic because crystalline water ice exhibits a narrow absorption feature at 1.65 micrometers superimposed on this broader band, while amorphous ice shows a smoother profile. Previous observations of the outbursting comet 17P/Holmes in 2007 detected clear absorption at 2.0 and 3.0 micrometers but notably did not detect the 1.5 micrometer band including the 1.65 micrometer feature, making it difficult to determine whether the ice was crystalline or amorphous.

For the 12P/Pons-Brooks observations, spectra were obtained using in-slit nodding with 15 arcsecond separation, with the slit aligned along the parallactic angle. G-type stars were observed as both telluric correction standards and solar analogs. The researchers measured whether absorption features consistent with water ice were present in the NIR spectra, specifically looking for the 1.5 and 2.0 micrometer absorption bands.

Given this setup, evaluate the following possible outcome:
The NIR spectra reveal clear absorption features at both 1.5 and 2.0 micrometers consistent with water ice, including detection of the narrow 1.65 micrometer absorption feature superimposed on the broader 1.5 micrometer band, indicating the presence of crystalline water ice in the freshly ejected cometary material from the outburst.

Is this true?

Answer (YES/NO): NO